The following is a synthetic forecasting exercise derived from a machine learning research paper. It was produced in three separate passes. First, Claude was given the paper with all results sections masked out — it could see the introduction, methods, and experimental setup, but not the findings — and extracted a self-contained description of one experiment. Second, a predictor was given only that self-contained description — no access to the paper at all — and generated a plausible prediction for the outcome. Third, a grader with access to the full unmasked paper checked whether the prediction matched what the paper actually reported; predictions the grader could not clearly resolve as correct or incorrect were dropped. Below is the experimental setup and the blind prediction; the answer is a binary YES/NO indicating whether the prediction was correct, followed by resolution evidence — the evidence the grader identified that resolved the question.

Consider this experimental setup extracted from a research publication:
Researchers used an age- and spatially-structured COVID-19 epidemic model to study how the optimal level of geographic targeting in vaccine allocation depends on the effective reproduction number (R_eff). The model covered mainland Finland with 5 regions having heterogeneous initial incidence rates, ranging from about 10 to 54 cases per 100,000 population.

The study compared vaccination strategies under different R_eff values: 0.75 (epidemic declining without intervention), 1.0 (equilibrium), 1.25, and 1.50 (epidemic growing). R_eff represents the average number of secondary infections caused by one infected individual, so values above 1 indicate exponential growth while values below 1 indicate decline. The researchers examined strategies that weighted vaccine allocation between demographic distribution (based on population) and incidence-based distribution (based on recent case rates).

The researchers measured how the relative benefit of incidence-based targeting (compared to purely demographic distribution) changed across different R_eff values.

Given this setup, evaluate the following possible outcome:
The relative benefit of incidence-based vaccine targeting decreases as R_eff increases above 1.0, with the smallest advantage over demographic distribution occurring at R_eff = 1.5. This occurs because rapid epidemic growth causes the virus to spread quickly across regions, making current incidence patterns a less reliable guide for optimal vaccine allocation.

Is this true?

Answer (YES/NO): NO